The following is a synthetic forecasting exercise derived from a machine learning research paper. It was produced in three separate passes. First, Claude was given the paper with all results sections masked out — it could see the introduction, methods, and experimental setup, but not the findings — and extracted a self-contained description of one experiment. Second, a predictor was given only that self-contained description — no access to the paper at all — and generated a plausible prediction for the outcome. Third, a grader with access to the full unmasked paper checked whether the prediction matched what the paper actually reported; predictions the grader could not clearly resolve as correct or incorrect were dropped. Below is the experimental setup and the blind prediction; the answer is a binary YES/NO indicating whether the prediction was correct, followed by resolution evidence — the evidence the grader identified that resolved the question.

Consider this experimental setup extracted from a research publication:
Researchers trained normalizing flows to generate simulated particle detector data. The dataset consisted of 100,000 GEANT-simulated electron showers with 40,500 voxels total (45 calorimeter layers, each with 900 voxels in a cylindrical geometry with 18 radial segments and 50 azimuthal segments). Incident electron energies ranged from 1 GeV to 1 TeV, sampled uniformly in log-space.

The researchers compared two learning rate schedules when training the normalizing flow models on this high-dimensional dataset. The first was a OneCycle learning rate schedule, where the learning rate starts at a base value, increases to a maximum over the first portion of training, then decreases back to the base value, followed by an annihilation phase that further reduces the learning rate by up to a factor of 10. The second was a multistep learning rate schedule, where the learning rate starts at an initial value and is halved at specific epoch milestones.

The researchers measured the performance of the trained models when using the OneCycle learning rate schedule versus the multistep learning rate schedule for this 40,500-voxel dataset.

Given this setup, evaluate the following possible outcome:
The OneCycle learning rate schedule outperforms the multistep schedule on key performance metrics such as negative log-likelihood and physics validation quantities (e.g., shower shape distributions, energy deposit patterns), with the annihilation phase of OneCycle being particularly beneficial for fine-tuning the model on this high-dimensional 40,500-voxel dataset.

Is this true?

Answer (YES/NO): NO